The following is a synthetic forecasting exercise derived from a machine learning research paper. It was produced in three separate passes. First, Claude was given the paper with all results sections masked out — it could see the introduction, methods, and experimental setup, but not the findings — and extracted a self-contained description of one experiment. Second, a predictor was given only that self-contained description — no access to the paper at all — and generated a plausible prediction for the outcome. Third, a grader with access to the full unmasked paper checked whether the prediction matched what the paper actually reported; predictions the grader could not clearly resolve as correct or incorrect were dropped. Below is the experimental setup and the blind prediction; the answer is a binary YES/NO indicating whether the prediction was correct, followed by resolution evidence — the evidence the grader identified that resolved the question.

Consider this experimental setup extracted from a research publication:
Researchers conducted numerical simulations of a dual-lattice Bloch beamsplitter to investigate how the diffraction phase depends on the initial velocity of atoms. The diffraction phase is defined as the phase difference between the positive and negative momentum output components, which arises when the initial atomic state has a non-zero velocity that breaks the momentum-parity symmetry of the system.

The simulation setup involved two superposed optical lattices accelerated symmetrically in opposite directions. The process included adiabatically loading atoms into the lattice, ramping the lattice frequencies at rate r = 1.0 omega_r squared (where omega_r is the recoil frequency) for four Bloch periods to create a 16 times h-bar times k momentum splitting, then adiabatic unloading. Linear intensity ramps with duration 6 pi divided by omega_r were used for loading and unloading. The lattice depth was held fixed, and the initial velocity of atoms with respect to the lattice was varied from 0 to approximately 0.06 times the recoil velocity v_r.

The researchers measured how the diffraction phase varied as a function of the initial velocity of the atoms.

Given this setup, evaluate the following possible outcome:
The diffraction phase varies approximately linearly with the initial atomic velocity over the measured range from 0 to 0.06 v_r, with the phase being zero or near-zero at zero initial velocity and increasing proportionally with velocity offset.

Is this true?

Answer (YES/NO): NO